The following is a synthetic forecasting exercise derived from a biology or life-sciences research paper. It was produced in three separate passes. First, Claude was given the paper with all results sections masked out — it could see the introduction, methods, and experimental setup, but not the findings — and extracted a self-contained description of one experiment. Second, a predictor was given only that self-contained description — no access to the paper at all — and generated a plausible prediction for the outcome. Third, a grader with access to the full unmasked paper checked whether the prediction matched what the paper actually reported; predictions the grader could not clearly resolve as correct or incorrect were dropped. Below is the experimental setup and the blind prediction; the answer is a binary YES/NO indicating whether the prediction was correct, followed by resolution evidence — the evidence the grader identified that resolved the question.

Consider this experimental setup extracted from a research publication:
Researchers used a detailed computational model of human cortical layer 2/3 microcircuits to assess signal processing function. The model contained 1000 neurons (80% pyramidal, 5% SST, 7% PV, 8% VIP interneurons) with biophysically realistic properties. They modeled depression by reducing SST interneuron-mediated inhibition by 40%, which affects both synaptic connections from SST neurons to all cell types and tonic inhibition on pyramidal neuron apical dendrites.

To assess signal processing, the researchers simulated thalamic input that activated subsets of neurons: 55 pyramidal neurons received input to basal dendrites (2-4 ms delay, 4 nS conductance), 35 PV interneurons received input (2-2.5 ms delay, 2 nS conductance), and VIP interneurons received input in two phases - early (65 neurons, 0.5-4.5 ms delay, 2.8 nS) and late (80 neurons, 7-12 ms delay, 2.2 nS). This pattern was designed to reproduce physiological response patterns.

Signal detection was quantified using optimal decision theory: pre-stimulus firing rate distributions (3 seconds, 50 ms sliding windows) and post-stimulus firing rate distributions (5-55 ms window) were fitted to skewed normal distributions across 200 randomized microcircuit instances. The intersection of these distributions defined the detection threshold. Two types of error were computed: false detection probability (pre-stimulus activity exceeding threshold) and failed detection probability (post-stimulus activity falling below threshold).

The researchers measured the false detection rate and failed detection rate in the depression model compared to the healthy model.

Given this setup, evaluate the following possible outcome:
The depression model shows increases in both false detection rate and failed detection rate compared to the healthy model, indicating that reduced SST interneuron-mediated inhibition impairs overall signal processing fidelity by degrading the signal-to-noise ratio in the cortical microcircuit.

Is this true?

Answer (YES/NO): YES